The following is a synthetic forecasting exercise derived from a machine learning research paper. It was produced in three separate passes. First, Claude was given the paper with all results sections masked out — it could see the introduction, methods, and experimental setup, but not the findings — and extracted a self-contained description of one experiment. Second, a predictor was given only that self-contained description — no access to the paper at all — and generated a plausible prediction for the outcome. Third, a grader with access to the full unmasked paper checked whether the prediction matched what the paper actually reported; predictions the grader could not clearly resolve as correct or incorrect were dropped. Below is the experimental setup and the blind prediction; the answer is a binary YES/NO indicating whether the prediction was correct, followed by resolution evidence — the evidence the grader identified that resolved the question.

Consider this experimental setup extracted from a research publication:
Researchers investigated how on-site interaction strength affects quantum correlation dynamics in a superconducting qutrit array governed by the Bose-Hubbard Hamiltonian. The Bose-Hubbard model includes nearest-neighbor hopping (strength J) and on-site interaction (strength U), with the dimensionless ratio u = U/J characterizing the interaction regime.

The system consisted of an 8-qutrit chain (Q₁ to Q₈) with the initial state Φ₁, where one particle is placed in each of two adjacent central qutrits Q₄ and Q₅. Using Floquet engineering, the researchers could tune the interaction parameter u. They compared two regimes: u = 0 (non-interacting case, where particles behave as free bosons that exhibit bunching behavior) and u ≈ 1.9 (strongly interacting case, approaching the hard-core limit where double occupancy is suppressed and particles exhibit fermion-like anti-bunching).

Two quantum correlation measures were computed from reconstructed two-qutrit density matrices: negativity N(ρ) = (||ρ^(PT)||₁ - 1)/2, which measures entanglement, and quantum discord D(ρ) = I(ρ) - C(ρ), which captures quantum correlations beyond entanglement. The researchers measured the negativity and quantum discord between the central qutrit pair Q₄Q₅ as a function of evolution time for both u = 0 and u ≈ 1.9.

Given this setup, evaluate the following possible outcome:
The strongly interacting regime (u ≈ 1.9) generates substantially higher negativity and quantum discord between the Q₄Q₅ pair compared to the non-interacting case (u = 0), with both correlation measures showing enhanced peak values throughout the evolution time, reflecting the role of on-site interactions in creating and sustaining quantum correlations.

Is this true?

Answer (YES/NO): NO